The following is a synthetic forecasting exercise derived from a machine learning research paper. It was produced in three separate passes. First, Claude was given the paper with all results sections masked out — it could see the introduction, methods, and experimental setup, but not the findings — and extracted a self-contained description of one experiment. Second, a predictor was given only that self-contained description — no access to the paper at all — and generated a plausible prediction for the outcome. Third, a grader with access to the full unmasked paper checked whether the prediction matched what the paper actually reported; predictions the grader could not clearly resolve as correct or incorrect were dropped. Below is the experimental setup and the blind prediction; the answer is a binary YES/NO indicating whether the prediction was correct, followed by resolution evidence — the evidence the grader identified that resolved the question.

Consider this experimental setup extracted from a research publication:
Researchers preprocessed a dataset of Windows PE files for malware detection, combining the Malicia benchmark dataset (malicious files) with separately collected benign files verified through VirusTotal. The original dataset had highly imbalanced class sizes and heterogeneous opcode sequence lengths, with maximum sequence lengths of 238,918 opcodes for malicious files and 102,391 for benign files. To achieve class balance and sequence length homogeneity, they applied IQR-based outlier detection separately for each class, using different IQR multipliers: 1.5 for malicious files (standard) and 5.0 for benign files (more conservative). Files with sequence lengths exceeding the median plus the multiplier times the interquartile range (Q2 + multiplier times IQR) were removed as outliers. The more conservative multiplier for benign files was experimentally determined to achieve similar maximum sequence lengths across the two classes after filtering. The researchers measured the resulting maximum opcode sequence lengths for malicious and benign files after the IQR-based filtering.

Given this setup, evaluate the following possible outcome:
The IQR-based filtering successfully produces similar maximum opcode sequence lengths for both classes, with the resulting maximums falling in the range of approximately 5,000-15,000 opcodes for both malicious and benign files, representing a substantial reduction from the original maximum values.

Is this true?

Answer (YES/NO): NO